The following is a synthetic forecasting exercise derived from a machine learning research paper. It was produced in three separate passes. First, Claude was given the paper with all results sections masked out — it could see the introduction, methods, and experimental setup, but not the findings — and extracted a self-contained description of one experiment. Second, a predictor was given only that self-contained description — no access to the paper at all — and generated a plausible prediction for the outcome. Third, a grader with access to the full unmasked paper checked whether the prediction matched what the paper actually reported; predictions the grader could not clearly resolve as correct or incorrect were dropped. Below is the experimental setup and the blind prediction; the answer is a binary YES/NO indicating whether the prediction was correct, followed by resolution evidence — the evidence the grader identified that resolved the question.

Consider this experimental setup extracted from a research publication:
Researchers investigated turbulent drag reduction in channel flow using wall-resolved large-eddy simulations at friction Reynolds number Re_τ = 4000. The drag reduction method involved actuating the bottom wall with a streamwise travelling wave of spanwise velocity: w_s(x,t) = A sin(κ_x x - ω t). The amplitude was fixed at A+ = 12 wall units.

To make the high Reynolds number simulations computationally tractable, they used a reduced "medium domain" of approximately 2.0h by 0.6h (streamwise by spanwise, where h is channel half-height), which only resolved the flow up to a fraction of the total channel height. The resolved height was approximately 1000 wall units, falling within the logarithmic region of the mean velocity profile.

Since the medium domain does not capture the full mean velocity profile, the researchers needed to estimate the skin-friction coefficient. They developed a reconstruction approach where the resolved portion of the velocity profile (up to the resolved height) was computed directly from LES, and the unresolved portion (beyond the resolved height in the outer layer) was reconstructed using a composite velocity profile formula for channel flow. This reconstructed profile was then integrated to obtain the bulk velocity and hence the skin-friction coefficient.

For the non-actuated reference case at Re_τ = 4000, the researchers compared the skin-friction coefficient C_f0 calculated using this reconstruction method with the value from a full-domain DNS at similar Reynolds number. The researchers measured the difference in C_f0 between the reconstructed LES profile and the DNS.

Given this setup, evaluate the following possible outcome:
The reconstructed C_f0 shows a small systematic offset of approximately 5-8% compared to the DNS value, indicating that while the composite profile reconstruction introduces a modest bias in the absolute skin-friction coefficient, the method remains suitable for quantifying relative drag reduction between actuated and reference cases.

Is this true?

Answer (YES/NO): NO